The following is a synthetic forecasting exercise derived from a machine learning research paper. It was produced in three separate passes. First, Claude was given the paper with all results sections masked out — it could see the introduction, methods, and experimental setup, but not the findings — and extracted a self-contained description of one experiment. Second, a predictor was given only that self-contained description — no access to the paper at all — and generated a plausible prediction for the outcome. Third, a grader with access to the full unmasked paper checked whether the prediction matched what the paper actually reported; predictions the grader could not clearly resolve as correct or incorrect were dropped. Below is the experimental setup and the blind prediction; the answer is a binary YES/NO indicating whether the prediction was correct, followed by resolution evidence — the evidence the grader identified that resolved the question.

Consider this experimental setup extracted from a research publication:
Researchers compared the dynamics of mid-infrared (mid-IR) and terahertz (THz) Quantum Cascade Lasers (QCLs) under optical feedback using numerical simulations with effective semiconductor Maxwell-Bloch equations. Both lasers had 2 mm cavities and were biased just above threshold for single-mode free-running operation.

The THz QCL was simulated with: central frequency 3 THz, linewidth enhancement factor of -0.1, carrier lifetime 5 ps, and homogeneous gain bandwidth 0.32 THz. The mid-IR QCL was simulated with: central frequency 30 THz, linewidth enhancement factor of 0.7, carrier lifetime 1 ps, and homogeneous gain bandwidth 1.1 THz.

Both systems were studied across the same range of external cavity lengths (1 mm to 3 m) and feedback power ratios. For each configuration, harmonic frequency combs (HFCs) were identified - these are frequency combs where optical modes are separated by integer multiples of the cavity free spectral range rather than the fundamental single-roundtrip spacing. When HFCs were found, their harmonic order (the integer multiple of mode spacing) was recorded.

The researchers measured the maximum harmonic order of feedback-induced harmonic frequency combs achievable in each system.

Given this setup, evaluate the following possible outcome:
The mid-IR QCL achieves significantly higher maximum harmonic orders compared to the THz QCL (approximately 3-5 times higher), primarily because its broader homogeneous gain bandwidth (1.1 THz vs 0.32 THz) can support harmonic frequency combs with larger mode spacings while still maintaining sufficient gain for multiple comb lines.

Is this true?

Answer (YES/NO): NO